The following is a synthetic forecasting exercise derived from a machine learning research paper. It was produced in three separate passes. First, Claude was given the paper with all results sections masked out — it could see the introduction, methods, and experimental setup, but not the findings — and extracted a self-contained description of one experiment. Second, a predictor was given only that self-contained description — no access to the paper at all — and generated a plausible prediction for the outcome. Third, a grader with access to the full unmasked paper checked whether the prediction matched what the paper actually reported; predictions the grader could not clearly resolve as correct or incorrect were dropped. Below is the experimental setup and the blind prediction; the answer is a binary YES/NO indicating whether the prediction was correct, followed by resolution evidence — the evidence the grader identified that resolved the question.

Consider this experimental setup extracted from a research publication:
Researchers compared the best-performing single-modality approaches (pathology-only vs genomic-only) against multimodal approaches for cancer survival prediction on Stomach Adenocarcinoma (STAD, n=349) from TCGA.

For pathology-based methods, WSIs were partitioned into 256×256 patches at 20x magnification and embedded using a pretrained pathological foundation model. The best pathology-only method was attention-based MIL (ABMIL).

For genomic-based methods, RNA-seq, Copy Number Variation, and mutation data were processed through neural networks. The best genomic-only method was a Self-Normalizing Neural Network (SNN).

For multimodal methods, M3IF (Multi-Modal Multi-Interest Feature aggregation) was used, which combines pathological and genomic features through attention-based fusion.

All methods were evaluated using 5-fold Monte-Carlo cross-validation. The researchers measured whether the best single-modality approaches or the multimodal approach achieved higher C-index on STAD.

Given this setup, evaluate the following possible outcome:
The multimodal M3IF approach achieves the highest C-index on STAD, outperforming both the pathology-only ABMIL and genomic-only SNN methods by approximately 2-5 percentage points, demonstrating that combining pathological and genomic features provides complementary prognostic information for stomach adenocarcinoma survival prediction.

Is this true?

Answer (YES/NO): NO